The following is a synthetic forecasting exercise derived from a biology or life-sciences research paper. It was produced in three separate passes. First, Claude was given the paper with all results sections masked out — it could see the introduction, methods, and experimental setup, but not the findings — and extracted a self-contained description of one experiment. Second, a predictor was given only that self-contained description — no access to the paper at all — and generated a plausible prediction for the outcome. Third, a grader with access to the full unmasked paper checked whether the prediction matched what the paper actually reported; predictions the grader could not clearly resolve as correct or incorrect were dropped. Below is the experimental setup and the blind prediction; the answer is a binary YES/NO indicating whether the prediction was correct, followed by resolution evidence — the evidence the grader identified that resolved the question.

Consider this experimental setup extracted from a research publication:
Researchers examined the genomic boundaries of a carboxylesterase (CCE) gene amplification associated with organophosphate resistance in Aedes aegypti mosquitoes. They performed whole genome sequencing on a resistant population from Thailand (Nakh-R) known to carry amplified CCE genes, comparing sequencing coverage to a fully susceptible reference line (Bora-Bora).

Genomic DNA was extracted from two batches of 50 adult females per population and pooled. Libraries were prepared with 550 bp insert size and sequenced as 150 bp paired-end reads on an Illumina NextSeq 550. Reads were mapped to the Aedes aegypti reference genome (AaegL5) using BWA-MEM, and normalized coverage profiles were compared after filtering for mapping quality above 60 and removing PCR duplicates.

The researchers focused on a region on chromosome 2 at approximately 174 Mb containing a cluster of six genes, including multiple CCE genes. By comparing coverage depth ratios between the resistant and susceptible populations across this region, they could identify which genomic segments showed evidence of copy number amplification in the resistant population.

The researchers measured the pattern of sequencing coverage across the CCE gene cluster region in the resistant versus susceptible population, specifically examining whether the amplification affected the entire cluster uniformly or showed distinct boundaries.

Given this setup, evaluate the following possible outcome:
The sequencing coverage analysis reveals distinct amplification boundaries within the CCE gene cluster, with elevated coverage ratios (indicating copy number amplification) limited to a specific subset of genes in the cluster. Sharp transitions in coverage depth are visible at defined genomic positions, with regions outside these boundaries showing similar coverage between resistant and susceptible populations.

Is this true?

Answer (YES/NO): YES